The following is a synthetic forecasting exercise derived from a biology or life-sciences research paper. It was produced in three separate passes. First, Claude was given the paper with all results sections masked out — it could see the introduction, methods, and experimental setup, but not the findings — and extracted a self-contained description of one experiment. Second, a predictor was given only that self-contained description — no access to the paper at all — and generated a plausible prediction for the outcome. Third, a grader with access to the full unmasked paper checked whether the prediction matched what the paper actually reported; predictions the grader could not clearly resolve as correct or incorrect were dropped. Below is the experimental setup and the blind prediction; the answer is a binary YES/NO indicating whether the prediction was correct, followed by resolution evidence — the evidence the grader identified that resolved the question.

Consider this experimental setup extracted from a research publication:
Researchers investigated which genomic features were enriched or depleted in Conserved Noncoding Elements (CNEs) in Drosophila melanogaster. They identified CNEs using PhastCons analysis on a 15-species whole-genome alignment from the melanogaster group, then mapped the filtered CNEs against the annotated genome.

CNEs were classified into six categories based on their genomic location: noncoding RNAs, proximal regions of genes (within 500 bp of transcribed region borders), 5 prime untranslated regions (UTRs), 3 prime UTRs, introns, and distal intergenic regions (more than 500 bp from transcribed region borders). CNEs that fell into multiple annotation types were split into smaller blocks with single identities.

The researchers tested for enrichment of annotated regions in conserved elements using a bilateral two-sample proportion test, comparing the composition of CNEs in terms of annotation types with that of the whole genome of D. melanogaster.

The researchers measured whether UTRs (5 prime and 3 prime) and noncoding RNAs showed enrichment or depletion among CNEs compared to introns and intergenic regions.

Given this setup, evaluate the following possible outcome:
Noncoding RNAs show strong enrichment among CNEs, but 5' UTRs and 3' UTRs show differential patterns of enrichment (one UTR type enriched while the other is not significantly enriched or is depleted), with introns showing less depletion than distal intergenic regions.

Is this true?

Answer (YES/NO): NO